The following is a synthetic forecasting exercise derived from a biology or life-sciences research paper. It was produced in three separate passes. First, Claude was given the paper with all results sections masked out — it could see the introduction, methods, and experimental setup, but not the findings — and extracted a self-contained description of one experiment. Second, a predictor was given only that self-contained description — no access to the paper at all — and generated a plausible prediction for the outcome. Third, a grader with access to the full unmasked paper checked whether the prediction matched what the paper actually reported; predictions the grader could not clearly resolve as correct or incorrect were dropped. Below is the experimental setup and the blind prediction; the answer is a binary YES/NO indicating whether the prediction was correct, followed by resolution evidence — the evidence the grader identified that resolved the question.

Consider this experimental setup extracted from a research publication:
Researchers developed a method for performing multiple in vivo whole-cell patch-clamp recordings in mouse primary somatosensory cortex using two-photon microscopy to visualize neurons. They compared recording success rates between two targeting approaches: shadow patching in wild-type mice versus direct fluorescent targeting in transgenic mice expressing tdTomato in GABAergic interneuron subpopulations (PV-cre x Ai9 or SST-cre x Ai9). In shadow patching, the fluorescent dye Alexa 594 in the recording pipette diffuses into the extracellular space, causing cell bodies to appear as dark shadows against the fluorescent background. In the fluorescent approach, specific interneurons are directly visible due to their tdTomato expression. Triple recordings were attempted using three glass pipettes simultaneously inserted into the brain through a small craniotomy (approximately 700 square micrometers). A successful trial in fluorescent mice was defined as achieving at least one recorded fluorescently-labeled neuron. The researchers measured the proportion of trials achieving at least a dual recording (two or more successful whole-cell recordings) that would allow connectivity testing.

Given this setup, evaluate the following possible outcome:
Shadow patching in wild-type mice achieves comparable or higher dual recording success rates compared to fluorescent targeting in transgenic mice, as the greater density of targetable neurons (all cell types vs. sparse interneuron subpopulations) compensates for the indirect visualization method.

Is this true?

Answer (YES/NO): YES